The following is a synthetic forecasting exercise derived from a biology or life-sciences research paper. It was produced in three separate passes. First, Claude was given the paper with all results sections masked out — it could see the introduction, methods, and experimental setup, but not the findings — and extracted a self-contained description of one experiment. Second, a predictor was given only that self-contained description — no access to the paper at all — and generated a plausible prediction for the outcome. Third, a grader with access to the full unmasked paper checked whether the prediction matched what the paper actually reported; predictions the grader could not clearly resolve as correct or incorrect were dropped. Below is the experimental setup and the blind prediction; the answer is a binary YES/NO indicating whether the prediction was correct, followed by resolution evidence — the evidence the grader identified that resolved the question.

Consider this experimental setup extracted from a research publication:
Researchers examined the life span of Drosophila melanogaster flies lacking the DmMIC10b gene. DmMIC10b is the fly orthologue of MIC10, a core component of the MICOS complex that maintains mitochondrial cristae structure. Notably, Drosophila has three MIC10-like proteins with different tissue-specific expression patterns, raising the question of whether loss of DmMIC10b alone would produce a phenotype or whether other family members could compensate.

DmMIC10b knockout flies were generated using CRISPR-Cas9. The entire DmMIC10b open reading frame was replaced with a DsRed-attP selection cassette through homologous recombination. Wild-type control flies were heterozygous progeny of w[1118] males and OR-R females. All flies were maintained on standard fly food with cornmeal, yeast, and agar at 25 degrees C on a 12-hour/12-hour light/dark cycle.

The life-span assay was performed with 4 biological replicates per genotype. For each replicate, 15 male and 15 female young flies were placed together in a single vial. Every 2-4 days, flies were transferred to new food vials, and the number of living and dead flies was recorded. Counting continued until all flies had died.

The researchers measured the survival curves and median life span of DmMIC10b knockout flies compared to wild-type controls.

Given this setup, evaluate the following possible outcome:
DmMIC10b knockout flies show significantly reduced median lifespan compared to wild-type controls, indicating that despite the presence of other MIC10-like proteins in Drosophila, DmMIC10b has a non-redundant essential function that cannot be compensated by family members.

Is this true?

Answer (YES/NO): YES